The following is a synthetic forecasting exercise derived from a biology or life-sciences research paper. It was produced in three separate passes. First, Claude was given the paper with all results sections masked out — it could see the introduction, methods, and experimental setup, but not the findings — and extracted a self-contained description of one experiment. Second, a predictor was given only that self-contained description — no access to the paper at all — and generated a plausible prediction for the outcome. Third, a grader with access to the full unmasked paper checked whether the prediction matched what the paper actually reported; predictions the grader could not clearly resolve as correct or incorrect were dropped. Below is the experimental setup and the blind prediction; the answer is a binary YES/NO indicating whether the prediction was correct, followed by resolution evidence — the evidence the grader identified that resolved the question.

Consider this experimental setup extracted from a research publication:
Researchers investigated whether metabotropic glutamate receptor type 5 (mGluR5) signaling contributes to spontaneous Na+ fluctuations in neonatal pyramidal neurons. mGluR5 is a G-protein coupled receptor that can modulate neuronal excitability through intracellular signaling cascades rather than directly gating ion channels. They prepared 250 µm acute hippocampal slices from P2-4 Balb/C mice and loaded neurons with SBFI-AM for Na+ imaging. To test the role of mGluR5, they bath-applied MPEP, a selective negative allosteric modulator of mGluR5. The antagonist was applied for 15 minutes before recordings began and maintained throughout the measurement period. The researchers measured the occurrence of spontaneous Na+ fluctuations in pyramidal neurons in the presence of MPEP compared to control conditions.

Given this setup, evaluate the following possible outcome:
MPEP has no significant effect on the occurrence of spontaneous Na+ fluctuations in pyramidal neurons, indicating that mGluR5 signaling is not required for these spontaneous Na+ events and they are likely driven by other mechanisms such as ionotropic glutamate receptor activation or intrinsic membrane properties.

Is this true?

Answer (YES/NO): YES